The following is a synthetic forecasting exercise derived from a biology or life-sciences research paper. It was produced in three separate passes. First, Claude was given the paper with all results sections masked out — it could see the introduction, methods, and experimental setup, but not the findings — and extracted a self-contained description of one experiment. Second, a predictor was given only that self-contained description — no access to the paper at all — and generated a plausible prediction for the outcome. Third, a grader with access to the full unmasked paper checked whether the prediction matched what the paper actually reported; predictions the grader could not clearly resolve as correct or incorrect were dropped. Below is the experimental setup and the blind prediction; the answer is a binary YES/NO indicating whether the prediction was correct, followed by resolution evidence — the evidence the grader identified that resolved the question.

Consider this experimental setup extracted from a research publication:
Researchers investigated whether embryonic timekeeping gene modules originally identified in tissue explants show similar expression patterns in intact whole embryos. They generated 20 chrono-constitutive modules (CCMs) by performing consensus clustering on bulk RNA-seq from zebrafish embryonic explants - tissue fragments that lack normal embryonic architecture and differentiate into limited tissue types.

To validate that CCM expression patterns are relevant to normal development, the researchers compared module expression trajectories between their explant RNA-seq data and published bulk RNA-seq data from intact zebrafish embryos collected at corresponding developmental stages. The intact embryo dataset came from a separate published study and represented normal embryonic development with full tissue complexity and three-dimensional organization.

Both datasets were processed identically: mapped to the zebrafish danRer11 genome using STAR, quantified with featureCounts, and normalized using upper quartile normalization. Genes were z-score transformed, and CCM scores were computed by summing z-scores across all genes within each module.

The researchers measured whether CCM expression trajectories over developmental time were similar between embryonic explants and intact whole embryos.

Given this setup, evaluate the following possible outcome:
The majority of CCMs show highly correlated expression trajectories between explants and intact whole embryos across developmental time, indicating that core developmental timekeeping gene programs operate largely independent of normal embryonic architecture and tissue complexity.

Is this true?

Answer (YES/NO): YES